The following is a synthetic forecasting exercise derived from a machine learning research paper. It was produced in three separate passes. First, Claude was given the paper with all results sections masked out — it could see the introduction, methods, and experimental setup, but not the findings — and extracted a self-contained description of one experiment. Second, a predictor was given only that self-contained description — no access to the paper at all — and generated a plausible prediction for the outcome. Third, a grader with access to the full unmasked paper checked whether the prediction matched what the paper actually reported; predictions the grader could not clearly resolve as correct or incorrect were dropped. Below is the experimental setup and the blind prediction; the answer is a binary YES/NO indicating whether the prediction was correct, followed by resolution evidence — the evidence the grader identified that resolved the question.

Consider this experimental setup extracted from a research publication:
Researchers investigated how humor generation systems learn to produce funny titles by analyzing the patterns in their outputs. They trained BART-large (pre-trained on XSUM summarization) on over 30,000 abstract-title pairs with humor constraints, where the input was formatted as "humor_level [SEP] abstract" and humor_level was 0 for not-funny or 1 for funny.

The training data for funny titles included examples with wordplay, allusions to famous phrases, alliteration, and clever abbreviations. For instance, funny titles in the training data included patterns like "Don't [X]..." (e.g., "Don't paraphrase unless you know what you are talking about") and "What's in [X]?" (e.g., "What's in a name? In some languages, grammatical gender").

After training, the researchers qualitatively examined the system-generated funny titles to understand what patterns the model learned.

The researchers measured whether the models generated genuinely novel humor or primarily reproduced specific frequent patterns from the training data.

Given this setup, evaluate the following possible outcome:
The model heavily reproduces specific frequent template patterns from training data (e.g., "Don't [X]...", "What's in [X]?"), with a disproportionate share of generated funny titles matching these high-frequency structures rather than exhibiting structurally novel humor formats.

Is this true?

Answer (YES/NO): YES